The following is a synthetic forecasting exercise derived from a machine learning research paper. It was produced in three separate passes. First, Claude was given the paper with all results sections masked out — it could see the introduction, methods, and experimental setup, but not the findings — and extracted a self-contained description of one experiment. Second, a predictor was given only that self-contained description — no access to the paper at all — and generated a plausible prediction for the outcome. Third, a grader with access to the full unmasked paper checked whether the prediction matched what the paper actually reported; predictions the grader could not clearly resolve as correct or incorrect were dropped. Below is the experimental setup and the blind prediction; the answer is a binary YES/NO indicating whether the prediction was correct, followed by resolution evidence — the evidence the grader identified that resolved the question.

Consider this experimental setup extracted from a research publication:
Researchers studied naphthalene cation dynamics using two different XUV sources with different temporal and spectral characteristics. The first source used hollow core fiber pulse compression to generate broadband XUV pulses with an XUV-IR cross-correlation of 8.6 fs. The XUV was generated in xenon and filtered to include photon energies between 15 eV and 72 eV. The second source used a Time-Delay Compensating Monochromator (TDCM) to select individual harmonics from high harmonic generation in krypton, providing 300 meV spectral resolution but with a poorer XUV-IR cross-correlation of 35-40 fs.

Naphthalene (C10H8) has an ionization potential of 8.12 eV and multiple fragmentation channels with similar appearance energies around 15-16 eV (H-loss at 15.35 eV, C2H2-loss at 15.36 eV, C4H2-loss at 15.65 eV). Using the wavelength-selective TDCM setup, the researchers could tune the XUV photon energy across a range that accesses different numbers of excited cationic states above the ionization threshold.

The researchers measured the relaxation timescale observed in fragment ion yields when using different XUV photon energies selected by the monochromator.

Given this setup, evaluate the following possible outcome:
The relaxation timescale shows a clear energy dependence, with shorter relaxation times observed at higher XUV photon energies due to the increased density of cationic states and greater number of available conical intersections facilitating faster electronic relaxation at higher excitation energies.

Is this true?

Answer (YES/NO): NO